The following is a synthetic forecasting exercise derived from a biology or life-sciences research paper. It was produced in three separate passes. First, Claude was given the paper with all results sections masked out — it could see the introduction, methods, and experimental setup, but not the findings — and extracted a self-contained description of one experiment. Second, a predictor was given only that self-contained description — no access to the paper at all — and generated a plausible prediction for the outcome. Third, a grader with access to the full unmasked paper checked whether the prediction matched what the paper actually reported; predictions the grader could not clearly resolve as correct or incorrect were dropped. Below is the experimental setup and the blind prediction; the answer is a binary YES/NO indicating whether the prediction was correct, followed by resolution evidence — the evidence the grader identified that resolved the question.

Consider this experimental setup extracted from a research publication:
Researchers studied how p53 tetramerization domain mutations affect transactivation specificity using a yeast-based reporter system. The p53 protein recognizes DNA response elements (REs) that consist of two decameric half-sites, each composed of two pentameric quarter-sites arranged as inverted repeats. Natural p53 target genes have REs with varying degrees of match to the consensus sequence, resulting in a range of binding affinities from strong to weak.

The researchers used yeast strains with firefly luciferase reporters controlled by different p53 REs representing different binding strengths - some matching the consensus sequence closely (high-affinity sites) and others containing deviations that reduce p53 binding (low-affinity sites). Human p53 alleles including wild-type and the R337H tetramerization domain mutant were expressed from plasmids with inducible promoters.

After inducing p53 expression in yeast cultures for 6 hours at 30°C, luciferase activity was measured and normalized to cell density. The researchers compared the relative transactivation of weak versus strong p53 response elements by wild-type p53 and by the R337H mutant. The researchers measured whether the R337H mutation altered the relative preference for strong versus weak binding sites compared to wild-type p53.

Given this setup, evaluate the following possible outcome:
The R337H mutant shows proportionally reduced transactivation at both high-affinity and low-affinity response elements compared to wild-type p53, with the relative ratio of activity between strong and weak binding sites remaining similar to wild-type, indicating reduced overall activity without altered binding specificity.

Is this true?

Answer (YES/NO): NO